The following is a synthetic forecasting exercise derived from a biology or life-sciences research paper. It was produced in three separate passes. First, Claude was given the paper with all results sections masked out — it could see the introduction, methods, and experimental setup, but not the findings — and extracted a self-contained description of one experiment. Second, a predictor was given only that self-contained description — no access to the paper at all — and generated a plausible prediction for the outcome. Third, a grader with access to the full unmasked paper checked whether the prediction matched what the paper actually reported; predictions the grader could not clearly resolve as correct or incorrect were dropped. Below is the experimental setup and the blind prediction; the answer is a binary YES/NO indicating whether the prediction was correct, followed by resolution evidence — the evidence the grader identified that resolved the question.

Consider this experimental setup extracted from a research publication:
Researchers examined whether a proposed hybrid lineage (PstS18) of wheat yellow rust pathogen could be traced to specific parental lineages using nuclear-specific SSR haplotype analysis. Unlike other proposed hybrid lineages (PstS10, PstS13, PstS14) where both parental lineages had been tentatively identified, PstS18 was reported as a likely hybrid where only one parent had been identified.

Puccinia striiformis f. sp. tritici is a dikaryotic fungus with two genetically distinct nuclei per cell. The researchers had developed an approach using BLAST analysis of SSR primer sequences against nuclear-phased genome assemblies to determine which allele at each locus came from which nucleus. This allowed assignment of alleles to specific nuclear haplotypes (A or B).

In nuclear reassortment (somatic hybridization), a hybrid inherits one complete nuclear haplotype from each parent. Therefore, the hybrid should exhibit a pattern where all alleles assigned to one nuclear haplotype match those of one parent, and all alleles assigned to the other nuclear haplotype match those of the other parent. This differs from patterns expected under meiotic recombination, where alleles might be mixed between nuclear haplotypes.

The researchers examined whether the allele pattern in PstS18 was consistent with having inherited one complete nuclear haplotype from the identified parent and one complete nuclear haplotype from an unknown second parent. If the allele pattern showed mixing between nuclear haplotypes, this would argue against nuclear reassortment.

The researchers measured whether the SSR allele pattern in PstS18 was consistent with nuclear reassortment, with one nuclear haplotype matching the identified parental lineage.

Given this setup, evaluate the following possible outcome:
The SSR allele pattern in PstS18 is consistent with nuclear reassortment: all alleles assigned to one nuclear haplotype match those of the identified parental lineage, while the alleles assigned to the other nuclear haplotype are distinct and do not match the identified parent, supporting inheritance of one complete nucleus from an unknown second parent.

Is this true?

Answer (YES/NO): YES